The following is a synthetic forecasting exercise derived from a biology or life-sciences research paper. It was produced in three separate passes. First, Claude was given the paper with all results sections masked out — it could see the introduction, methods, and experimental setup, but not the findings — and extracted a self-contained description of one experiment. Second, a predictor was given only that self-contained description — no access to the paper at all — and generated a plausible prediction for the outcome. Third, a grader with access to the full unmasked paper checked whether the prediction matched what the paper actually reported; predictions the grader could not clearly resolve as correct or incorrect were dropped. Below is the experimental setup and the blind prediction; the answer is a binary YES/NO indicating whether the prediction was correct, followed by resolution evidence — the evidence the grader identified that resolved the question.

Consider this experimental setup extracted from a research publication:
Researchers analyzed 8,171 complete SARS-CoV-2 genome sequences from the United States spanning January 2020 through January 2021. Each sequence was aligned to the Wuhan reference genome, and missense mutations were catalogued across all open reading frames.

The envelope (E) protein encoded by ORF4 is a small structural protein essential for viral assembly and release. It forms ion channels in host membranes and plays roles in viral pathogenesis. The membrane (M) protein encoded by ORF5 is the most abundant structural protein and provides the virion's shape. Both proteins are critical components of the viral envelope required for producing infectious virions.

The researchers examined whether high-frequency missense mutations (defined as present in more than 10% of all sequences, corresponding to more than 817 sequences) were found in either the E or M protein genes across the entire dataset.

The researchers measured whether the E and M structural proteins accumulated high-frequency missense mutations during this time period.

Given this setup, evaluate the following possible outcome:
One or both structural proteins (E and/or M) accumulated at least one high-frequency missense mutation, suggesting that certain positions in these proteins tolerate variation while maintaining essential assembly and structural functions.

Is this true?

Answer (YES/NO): NO